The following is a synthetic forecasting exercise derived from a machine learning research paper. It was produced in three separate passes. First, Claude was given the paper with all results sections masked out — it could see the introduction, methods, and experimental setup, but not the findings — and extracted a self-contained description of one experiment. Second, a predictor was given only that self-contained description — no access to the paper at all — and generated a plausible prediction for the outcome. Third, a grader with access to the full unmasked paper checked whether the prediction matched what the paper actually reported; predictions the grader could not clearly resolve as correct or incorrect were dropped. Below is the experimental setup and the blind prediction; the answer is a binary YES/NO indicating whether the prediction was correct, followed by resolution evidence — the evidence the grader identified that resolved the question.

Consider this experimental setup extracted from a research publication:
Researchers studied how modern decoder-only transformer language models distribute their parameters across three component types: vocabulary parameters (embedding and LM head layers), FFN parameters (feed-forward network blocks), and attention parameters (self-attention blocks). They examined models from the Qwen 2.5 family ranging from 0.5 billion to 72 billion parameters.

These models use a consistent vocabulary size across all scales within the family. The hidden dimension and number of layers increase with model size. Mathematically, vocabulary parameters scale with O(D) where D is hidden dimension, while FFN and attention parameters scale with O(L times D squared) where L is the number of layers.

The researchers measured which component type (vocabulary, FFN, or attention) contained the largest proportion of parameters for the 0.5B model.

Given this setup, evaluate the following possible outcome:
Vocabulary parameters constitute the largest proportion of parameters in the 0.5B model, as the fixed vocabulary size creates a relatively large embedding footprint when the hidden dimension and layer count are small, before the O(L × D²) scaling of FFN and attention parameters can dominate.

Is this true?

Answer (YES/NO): NO